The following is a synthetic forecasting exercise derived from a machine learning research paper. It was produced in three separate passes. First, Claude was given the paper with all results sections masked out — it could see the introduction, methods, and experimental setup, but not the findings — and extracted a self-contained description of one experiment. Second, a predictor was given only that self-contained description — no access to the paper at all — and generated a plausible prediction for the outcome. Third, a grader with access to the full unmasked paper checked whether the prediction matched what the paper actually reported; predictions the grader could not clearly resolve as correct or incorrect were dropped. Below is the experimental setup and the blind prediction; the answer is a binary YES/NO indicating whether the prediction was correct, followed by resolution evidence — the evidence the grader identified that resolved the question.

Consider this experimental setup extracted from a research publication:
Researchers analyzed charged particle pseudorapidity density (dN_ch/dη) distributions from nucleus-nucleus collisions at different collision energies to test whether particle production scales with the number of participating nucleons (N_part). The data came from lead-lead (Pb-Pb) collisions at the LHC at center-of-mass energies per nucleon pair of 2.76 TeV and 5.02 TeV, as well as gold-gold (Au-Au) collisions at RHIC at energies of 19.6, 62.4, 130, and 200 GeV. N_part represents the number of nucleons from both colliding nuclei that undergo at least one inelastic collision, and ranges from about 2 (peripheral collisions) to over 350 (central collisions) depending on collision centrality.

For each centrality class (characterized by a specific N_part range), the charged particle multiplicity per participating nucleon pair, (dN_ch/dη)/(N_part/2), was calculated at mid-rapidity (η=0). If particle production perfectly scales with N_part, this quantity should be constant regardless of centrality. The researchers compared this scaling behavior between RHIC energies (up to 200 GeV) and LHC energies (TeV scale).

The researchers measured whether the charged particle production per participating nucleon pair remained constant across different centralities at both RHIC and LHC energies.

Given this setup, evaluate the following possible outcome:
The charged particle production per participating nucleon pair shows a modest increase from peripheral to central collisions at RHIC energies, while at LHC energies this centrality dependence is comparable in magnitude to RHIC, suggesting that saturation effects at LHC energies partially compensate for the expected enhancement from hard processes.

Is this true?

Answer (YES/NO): NO